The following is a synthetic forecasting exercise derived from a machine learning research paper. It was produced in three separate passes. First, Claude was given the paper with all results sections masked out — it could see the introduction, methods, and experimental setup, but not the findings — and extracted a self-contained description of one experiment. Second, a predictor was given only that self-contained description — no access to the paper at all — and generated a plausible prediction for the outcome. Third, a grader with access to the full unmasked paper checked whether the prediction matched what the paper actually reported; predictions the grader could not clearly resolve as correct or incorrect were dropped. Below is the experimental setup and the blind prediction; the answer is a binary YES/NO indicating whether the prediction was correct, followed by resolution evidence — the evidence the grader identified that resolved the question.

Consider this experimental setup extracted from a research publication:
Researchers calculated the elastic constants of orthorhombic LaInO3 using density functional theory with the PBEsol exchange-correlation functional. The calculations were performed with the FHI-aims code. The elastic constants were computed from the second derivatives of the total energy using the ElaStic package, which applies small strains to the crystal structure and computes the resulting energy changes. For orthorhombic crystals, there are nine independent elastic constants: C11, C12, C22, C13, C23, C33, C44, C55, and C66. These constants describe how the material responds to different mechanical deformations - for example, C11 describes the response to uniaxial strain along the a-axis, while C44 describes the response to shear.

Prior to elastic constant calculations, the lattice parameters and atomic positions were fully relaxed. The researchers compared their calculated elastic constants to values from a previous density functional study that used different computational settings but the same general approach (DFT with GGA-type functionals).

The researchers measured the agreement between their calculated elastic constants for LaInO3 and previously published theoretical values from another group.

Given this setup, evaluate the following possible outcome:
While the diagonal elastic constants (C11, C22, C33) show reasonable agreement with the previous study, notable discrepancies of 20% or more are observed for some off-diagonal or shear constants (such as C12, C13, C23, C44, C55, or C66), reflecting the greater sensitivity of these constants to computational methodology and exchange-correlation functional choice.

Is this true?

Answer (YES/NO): NO